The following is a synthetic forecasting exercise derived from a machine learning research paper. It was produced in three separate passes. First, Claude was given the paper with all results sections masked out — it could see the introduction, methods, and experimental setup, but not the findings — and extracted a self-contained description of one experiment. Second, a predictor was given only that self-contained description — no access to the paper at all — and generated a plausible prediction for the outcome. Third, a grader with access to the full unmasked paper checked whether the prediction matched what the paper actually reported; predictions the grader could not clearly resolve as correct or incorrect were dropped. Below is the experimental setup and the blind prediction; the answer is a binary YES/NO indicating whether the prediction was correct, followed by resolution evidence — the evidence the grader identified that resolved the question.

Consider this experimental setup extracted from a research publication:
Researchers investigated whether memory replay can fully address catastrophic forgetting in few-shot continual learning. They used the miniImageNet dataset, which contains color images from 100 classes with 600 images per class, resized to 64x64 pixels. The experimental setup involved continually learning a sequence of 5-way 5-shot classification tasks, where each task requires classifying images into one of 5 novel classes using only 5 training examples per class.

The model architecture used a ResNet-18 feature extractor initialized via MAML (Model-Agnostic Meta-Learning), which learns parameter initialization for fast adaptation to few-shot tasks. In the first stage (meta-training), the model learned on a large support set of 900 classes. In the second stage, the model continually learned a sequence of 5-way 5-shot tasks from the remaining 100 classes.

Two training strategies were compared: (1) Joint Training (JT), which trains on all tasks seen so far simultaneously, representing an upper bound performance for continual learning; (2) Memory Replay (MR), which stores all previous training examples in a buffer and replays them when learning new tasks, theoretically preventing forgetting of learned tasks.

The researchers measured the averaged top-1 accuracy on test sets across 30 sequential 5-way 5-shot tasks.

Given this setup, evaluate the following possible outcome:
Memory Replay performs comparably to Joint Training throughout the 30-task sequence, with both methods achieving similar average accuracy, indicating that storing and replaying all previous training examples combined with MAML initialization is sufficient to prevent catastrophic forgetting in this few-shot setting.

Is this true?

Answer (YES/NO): NO